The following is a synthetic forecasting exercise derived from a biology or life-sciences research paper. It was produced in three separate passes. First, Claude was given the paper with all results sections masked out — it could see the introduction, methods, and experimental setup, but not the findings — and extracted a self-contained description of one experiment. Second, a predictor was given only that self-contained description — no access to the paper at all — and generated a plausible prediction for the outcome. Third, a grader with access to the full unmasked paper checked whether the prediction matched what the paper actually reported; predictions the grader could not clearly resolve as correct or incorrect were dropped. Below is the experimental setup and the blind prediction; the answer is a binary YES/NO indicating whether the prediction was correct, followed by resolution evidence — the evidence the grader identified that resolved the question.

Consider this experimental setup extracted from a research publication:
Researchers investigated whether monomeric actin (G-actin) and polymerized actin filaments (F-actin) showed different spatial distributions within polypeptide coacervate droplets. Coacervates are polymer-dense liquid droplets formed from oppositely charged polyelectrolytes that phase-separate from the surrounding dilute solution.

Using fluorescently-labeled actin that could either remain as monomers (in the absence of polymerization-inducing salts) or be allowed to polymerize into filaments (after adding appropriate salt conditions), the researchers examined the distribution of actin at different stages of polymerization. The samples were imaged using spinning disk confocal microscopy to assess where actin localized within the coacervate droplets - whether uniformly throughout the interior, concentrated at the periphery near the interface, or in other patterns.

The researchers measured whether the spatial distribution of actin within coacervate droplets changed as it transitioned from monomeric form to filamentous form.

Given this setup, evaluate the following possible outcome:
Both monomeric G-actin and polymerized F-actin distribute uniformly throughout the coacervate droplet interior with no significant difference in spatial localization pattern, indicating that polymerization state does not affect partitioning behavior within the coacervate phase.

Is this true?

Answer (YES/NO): NO